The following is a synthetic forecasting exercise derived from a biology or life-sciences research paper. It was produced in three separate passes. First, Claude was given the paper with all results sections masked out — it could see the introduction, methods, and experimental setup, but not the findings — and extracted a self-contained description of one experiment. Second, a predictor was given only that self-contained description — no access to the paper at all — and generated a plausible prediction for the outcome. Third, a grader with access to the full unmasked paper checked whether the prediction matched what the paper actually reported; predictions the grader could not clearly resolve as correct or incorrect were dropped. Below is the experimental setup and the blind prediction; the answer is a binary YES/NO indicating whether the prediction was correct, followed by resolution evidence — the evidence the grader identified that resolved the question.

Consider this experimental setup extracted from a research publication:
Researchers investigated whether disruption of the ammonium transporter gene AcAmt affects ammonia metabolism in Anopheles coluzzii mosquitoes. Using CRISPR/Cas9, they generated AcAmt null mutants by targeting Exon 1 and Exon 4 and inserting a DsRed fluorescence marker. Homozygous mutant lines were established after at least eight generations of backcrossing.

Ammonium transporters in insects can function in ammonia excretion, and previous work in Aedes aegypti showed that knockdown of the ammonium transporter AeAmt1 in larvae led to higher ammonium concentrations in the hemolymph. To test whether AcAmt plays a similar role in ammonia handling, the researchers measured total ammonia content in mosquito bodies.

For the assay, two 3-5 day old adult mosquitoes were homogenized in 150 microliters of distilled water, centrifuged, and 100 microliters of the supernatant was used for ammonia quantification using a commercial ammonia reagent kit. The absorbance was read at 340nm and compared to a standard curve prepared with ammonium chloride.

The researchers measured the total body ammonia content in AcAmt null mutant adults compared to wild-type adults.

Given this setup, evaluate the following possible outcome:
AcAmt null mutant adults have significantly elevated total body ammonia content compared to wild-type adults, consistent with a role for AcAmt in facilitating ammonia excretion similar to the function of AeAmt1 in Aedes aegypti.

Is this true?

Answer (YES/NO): NO